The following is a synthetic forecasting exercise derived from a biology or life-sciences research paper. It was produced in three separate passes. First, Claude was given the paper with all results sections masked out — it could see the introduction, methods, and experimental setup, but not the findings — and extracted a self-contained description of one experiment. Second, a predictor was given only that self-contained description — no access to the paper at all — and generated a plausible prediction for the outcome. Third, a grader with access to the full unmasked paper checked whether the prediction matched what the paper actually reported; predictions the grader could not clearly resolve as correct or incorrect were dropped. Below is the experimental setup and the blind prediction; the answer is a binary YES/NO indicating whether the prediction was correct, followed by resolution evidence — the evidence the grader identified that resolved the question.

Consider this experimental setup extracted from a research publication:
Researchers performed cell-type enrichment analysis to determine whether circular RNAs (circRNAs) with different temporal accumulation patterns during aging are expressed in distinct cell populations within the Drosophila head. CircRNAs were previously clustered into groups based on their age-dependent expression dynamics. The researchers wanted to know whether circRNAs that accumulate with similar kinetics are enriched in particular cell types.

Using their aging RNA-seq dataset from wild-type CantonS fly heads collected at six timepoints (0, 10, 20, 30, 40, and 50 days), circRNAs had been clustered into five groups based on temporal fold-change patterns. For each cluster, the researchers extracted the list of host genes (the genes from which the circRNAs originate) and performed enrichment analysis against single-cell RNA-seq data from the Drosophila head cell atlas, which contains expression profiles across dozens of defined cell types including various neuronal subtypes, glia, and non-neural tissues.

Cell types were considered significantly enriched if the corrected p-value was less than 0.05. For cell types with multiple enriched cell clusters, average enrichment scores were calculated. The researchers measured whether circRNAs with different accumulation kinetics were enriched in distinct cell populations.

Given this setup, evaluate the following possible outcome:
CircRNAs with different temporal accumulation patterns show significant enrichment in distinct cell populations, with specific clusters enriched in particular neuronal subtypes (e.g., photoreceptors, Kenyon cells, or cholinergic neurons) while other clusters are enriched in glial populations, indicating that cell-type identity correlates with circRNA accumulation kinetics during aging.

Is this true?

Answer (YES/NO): NO